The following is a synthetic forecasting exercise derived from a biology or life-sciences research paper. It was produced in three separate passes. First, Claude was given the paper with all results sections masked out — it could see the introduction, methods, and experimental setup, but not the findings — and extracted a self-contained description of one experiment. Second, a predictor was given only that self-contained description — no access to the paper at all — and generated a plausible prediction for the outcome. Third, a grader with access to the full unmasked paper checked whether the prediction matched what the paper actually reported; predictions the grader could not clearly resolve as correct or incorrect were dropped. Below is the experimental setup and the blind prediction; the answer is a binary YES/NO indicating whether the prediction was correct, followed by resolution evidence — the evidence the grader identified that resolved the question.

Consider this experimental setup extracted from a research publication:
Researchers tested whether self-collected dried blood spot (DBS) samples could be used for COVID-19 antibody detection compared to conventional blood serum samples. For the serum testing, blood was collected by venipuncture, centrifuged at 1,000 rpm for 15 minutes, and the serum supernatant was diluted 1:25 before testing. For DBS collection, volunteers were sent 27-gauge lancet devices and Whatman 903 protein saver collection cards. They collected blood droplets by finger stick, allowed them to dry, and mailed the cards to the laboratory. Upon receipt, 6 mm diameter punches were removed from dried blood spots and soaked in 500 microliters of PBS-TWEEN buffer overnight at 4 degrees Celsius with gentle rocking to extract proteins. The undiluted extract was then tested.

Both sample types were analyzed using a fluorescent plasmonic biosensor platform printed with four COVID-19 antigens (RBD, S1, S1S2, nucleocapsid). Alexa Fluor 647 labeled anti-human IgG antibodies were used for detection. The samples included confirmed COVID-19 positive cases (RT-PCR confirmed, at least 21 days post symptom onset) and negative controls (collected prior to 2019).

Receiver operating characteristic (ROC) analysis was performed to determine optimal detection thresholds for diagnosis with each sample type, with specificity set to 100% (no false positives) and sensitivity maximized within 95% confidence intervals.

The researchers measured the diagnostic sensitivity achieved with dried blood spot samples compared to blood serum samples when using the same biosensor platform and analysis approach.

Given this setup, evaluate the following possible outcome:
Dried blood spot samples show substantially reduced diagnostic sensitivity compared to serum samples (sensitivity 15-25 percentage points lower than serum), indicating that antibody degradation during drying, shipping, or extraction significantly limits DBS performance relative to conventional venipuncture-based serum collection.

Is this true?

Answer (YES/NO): NO